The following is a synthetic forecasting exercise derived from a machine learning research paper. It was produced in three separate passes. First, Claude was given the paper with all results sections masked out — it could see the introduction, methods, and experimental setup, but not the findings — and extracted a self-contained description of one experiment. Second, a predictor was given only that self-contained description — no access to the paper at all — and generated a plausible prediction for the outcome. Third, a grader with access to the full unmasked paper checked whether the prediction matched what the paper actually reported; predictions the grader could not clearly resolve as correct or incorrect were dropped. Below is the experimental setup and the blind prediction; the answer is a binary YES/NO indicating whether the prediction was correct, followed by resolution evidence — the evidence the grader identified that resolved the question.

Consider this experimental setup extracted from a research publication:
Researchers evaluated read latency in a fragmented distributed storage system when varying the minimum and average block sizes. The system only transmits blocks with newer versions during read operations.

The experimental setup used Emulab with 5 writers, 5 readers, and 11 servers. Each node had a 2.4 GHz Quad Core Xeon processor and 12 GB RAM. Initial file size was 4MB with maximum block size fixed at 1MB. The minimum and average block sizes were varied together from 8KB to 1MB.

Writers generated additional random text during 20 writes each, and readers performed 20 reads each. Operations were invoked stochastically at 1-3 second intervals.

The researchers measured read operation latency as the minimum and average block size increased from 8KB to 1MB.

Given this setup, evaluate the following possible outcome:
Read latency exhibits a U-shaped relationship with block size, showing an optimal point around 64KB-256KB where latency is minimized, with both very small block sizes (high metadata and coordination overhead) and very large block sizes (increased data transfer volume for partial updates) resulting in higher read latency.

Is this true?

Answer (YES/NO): NO